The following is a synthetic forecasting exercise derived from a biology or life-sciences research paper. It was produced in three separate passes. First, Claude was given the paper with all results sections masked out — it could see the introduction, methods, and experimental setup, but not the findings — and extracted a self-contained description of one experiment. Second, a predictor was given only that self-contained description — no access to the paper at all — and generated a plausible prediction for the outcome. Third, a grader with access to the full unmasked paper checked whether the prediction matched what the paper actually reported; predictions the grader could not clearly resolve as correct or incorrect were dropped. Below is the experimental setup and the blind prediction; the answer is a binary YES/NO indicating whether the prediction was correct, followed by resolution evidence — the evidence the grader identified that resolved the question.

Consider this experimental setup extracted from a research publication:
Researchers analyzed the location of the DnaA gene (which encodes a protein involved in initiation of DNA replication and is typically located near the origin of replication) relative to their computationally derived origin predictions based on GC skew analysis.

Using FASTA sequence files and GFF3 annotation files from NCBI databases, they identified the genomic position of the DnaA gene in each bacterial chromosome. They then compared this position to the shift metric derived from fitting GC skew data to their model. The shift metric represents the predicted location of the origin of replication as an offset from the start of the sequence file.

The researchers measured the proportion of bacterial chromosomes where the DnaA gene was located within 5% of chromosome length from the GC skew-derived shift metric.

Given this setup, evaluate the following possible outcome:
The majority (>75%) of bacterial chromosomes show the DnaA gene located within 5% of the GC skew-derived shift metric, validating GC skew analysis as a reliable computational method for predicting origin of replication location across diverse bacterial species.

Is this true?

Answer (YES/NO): YES